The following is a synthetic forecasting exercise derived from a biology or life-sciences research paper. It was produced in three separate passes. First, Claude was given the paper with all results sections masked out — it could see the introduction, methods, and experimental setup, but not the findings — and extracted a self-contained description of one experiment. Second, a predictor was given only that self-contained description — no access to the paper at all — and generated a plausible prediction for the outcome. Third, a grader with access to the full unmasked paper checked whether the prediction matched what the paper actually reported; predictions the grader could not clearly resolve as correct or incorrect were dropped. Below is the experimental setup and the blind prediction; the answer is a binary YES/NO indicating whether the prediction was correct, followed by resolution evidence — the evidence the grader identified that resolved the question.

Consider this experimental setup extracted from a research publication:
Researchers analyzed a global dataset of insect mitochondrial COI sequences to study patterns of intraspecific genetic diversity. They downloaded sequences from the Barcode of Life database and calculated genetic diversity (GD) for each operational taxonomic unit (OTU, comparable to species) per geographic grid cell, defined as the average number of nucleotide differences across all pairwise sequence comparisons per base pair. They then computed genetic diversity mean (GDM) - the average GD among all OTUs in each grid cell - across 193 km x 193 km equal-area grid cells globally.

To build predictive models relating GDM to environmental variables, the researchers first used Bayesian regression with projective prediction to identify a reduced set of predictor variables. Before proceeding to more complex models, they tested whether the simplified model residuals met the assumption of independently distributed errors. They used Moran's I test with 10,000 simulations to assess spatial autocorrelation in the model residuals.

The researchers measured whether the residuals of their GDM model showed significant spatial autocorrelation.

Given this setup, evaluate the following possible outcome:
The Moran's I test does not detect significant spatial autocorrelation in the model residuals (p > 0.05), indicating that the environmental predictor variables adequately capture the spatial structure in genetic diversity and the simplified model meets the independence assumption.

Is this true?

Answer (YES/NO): NO